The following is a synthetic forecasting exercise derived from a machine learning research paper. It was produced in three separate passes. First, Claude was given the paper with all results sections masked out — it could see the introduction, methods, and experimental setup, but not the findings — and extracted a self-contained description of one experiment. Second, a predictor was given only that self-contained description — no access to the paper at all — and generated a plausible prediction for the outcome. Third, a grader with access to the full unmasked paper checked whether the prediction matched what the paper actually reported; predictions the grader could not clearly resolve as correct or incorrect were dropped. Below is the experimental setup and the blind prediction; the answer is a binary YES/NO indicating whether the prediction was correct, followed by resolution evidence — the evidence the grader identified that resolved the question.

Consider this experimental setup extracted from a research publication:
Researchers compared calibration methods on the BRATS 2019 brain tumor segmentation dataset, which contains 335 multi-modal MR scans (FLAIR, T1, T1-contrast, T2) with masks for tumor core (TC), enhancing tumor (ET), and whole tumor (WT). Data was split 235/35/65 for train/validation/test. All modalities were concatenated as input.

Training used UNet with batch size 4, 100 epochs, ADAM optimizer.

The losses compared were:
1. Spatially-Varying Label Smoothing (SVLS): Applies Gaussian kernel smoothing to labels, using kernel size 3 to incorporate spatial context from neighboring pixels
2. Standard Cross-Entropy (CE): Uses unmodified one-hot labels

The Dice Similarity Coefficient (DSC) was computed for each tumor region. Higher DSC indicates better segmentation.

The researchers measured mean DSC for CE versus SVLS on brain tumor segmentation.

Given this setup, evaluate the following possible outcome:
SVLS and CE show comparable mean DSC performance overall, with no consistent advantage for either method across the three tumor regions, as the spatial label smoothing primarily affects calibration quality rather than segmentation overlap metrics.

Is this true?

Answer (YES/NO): NO